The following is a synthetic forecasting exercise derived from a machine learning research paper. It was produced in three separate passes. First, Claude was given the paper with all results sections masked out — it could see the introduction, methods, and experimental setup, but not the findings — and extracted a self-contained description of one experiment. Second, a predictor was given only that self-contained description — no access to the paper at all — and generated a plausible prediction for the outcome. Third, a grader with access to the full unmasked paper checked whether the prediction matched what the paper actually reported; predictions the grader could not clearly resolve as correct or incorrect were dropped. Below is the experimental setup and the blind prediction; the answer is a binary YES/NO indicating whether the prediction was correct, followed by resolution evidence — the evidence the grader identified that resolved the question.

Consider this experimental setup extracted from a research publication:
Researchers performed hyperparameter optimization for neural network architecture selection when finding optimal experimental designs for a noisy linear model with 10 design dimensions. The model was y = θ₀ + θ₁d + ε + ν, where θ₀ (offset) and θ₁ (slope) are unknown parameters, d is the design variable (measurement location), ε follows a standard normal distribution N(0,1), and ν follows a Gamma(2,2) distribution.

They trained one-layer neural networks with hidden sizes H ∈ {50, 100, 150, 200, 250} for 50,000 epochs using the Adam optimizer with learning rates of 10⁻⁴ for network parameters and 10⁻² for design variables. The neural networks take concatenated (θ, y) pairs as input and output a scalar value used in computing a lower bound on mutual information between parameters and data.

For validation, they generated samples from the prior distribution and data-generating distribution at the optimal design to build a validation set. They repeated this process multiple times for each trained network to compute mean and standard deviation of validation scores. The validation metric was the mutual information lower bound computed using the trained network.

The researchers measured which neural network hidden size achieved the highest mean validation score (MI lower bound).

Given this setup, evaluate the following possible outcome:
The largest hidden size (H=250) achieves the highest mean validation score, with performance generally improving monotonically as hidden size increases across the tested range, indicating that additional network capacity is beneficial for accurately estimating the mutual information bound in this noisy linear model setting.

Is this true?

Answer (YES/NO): NO